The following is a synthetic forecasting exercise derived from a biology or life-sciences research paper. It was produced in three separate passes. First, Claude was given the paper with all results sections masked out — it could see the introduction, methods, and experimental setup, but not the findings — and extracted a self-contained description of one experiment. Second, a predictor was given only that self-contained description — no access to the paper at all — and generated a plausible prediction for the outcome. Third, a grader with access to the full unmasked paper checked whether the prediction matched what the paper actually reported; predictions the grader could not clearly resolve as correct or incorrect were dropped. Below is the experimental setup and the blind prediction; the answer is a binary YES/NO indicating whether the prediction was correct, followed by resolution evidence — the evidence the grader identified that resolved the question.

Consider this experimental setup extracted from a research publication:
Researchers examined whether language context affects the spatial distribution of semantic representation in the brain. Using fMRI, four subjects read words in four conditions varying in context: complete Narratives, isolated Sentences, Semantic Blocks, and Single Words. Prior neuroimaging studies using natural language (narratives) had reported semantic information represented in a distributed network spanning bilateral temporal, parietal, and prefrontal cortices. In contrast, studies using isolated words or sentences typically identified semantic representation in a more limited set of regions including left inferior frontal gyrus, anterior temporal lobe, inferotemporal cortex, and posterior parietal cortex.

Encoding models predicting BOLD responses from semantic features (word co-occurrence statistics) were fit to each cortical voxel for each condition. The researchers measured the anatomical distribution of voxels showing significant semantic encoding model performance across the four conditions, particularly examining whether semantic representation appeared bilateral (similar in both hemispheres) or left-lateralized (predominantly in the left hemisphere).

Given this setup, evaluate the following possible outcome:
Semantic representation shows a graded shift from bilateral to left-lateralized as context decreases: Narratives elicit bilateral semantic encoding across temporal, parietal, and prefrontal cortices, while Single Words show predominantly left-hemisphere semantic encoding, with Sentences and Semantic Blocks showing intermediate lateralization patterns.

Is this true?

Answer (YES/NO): NO